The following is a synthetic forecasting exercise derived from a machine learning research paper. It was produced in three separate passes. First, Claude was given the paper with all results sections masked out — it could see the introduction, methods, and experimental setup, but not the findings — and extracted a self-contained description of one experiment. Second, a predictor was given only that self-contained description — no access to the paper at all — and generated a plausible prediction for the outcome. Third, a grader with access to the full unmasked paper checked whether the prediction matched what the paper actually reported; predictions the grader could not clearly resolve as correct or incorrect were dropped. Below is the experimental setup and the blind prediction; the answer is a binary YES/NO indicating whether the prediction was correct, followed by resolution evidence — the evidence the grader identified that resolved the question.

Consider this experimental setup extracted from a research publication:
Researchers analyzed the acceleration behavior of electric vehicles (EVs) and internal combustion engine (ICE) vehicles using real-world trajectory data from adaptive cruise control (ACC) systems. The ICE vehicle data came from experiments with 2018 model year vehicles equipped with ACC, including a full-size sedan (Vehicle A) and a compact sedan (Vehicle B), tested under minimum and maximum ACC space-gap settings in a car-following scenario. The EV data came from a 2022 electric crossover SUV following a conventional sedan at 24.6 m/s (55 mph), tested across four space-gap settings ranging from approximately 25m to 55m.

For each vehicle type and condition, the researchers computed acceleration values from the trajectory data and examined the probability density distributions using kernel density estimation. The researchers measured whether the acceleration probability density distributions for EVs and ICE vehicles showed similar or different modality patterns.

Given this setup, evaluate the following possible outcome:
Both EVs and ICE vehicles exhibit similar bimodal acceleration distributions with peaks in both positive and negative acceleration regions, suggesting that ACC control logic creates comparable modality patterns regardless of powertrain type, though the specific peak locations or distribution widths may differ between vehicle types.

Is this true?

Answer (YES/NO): NO